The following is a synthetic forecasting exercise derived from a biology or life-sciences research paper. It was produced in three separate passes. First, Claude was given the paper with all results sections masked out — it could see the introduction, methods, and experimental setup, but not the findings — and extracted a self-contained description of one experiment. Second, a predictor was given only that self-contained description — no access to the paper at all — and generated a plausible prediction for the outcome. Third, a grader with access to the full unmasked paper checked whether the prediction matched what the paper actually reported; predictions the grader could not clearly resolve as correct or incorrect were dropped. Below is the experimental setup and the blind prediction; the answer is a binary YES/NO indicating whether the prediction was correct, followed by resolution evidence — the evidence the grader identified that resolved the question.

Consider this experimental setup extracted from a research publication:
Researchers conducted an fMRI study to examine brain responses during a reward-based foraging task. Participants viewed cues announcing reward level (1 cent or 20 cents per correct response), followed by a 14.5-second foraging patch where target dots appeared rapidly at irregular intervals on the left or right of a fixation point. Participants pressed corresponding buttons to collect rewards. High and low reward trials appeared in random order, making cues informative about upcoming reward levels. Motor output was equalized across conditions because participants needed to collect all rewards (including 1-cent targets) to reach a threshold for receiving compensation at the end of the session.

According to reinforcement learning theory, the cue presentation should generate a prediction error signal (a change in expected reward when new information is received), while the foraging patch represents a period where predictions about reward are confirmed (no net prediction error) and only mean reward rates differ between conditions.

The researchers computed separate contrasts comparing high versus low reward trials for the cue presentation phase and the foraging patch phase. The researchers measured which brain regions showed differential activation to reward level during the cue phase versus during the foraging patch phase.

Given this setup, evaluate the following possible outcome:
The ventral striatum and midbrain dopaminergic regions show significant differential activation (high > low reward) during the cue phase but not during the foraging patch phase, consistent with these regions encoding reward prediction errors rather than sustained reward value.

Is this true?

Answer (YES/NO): NO